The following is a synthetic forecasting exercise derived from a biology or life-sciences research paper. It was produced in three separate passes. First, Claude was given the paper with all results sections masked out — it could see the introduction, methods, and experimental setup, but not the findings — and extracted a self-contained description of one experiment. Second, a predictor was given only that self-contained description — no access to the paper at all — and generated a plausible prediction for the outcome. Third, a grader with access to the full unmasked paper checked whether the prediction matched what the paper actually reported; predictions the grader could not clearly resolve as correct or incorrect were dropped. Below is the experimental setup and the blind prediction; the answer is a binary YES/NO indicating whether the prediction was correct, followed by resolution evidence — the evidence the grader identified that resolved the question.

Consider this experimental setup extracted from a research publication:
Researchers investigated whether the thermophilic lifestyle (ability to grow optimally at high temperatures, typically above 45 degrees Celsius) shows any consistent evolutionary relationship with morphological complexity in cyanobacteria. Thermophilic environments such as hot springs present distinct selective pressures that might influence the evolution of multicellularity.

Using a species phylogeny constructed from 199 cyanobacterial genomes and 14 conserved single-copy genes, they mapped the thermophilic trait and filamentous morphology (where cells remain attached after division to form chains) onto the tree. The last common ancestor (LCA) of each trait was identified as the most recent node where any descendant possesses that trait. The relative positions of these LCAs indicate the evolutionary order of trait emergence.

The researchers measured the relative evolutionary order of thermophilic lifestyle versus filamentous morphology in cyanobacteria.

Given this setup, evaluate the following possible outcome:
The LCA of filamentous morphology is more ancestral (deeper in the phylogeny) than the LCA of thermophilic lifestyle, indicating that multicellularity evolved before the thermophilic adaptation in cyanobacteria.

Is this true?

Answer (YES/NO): NO